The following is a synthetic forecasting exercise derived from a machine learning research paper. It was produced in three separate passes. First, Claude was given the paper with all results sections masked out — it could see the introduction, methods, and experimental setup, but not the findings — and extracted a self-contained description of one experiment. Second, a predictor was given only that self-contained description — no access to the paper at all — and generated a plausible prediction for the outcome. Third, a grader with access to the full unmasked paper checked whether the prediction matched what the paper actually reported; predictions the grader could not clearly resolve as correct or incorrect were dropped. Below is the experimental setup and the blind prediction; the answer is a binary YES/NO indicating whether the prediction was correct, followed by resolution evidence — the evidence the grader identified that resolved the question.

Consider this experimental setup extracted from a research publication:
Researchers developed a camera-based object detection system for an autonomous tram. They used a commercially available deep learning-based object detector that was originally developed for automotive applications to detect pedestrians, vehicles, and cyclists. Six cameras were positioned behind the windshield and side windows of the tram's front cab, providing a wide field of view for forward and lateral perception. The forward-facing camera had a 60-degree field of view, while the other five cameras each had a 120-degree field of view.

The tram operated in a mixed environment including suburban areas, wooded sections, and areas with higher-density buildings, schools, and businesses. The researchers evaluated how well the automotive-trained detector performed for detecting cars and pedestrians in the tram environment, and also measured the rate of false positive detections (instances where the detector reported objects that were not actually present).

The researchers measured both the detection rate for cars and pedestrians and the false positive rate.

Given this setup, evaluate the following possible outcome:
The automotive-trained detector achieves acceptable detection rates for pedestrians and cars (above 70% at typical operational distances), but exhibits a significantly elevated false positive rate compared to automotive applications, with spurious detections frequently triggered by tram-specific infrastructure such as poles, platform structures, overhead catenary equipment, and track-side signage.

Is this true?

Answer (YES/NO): NO